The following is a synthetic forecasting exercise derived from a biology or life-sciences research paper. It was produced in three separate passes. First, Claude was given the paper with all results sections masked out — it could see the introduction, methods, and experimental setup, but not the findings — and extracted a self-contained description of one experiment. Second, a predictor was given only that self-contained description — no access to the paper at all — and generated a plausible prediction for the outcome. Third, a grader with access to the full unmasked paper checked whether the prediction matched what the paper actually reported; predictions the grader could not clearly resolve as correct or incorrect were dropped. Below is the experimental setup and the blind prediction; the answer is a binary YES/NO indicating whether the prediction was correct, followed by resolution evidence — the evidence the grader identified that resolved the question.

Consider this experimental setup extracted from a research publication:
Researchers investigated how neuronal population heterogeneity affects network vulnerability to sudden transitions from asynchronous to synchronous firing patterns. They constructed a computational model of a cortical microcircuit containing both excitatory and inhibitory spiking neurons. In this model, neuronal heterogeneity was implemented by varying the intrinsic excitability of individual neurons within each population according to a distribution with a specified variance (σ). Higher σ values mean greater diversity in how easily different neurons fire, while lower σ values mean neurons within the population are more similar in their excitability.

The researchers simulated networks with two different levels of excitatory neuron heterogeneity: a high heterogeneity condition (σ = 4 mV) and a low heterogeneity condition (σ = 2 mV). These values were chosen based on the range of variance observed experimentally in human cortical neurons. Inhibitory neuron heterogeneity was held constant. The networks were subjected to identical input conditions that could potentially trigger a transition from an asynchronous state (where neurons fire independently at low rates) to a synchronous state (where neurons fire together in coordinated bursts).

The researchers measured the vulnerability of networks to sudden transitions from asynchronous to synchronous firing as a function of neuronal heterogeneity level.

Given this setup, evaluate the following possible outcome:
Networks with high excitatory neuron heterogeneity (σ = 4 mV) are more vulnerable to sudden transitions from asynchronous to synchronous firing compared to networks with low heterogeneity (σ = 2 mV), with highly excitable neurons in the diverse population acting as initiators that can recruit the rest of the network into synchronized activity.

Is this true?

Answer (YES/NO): NO